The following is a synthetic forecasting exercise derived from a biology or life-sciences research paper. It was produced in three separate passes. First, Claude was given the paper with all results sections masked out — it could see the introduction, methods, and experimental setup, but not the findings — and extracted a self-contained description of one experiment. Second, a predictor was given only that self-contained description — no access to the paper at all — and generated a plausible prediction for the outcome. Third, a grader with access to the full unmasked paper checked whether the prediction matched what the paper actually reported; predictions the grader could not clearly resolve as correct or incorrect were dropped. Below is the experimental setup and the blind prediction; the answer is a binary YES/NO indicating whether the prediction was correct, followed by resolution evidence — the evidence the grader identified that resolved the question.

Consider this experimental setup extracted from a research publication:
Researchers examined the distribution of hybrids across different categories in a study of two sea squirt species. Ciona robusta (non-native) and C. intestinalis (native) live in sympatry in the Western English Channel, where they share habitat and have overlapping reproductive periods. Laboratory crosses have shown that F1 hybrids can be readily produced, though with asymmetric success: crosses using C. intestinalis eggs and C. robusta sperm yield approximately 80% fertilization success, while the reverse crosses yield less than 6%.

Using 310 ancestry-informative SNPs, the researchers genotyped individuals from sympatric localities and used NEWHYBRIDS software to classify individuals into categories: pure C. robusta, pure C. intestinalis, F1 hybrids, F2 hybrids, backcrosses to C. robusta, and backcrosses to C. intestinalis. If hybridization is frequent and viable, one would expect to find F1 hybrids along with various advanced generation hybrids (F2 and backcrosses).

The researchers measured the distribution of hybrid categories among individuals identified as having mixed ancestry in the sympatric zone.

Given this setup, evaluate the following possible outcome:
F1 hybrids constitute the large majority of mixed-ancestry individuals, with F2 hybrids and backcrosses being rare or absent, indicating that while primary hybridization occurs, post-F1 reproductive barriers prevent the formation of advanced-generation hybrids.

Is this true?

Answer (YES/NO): NO